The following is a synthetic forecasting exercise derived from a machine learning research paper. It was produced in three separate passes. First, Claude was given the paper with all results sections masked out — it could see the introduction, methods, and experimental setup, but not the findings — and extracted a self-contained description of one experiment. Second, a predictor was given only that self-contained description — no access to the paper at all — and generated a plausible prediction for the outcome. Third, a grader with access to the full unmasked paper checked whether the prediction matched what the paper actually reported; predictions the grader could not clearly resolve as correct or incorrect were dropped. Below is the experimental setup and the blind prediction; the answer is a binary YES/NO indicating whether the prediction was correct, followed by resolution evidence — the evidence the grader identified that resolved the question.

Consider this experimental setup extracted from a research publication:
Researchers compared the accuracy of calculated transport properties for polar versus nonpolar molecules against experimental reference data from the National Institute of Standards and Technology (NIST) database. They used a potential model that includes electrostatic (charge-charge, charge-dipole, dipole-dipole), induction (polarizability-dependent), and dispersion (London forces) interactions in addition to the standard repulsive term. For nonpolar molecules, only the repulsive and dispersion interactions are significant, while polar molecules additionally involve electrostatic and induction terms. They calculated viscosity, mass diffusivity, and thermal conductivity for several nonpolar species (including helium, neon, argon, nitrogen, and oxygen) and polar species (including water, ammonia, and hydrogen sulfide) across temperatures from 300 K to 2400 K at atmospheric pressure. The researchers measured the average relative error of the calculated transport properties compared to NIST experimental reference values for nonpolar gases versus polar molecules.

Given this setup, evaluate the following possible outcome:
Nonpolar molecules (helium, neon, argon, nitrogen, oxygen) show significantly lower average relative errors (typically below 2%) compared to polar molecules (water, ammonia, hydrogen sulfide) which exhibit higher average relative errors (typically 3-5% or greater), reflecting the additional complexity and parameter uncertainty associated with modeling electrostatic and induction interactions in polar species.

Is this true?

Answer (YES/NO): NO